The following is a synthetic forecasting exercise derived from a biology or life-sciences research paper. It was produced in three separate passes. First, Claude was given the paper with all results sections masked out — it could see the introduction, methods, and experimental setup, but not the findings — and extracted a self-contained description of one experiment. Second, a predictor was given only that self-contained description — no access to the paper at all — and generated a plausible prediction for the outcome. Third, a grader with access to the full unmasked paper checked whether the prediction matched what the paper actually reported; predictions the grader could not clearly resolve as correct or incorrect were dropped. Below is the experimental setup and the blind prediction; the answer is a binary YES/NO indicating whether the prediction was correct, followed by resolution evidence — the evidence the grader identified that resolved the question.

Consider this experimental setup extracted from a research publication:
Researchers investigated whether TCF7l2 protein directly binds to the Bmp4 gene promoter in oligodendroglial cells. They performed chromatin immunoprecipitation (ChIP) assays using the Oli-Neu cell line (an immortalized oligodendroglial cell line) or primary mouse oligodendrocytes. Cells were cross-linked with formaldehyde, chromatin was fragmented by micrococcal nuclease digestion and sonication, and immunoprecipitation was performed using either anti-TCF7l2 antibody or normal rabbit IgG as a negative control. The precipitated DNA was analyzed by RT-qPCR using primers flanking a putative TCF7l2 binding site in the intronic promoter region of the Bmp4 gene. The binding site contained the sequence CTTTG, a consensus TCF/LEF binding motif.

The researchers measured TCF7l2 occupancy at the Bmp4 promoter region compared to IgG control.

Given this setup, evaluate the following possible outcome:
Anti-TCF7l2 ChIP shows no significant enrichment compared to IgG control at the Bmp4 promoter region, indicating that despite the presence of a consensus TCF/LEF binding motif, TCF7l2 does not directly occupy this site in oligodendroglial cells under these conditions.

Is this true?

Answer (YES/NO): NO